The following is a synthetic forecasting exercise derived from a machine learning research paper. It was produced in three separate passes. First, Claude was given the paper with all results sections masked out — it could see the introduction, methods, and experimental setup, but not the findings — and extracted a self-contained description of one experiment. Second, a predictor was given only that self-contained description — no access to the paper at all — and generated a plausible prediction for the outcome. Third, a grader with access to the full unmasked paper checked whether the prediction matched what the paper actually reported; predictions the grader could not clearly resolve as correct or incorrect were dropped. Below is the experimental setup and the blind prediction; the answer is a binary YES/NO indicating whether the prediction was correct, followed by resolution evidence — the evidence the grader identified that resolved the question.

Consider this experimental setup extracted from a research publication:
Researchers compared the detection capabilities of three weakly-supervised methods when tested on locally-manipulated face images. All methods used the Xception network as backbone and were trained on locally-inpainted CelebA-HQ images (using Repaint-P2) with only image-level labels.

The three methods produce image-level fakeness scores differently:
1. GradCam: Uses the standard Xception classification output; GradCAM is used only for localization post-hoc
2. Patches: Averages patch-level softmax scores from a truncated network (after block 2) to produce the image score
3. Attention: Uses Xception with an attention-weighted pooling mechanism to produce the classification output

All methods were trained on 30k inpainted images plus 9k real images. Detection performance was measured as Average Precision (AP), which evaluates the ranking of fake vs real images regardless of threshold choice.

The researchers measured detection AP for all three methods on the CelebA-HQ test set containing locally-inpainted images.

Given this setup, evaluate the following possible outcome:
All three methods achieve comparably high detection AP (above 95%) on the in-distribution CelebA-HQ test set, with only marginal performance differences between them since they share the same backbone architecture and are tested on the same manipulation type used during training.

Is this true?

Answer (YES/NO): NO